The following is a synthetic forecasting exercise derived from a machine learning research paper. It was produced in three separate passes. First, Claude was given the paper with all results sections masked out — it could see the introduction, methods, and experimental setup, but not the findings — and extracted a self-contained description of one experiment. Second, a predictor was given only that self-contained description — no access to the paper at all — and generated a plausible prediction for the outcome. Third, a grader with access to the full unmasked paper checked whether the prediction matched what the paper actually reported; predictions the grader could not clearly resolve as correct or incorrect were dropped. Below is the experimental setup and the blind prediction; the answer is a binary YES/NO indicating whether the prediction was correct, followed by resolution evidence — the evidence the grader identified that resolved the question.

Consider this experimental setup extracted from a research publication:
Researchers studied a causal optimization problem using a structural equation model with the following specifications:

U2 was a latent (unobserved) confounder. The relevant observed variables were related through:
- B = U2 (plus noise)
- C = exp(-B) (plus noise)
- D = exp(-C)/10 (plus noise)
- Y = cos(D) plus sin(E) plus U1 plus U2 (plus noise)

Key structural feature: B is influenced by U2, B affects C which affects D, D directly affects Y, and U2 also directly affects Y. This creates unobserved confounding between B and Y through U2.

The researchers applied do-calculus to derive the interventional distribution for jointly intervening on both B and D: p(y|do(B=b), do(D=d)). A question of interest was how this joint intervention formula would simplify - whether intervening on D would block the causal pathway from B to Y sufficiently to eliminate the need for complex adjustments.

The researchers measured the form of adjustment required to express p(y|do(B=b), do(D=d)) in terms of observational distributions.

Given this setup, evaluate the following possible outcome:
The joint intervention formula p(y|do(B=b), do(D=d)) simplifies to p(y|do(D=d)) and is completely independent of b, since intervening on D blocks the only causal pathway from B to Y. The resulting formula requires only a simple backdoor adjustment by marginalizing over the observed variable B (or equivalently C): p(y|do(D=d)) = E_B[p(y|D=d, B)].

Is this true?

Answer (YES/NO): NO